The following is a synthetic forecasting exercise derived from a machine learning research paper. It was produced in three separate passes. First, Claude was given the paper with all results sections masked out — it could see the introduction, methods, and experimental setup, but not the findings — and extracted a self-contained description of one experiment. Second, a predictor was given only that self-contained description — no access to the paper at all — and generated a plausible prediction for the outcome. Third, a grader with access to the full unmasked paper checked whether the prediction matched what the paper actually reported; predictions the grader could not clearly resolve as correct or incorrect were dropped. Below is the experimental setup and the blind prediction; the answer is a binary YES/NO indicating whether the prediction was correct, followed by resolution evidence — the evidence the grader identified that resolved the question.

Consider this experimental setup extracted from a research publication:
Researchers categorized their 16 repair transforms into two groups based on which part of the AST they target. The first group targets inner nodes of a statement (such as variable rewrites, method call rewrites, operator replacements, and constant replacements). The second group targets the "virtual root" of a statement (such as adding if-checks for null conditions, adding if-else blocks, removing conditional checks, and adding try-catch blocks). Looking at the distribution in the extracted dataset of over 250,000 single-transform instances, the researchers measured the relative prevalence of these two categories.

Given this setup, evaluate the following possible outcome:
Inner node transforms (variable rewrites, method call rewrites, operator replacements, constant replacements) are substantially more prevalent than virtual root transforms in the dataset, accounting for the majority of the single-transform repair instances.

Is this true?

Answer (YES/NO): YES